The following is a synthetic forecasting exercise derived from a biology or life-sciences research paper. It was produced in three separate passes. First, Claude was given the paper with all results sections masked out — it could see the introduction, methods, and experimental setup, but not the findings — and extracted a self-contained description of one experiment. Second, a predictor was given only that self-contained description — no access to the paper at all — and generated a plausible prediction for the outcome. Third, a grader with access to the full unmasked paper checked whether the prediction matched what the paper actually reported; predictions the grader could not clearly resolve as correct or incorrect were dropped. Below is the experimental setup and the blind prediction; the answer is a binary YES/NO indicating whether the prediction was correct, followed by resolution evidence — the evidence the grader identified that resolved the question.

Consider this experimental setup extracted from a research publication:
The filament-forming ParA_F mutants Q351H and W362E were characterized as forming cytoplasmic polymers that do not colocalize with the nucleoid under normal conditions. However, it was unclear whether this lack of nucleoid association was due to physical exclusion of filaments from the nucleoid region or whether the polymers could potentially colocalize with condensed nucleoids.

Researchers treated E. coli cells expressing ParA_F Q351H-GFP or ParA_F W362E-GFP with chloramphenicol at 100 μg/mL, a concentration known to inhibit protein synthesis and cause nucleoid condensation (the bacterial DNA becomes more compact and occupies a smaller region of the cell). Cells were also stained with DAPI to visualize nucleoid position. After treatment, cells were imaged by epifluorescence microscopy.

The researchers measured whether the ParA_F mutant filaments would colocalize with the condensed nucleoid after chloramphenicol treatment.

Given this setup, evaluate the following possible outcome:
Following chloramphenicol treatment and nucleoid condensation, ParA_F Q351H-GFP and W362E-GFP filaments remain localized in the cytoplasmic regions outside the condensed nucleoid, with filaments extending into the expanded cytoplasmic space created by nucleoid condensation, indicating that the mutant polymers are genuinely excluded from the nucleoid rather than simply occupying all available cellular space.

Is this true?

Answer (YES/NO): YES